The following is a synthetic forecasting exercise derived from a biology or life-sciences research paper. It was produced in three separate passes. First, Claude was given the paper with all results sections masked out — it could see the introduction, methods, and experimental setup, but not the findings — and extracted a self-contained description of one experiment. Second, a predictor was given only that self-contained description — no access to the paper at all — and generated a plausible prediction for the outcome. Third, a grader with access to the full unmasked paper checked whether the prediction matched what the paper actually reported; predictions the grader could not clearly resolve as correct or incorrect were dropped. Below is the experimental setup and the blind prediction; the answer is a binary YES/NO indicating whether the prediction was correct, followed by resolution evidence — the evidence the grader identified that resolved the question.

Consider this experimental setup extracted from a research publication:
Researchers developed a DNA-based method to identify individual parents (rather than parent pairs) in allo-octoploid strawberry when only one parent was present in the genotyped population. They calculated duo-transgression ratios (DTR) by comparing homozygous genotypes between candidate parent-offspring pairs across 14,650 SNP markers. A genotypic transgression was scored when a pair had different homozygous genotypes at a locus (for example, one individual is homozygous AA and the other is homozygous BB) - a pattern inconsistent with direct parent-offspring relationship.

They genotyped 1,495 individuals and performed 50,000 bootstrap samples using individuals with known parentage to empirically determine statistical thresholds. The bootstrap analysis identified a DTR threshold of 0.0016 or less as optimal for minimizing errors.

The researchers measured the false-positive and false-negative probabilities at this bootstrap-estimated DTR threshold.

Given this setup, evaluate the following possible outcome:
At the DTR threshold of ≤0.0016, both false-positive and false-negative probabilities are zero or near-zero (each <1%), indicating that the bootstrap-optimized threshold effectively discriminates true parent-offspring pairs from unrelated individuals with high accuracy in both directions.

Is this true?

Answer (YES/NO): NO